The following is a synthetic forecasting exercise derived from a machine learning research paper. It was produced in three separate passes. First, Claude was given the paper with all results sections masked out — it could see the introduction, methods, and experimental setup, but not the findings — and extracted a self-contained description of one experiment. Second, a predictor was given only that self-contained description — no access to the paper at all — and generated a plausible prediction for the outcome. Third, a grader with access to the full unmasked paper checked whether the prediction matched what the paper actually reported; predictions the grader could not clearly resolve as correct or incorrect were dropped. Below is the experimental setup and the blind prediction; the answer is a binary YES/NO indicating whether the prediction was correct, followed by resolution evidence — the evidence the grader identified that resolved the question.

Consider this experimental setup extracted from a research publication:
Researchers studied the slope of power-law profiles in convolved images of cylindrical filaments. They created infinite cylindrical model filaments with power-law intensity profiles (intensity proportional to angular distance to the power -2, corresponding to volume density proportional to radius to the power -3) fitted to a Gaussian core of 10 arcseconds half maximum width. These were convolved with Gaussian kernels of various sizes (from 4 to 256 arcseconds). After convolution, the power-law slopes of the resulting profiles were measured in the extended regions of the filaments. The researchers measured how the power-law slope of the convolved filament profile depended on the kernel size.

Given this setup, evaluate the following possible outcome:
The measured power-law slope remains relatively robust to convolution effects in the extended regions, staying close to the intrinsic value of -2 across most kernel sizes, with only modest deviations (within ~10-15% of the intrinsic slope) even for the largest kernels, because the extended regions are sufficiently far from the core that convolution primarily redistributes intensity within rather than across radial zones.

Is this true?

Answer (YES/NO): YES